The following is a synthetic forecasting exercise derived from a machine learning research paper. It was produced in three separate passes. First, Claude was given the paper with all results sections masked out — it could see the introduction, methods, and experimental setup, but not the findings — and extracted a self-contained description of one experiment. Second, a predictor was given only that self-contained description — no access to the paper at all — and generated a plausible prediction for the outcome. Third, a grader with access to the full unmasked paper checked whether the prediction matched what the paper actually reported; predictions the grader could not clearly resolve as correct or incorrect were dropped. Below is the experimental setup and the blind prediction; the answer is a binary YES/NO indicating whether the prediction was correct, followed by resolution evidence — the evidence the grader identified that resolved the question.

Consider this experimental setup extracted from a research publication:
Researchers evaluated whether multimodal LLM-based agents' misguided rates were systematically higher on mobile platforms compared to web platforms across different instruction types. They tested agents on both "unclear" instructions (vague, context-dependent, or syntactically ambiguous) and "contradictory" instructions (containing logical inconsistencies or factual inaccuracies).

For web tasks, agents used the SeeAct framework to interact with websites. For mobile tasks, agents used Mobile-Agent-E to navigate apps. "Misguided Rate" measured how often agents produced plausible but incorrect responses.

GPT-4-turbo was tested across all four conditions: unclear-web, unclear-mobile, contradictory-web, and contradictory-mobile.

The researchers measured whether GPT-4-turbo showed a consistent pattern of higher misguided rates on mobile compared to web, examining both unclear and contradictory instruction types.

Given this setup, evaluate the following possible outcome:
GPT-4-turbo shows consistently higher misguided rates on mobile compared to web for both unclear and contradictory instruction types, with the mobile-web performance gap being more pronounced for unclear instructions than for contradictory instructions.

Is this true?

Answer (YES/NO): NO